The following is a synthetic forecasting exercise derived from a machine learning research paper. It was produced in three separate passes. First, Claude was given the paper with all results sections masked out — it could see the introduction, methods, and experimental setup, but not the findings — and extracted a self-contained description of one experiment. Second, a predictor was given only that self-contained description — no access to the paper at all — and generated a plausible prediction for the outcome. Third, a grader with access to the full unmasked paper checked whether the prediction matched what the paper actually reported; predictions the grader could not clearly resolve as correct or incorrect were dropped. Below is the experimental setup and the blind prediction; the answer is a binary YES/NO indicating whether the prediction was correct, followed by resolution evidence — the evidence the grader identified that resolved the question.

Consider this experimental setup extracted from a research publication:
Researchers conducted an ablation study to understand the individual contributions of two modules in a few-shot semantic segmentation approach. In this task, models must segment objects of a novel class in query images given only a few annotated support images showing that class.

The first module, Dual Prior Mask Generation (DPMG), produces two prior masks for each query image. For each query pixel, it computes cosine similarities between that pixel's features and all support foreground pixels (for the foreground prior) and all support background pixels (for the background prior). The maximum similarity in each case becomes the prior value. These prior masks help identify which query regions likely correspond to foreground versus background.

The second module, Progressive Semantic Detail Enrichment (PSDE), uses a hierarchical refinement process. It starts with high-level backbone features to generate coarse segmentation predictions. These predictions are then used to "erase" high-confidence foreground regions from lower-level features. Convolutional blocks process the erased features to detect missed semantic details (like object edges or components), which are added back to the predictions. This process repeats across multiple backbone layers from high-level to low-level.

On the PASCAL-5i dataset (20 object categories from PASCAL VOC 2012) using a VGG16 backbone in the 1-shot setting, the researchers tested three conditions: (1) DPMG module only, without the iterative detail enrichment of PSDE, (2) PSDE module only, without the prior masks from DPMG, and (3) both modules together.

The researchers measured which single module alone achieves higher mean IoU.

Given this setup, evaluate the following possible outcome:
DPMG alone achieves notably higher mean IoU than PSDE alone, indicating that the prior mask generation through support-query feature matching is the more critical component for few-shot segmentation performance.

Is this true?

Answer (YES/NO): NO